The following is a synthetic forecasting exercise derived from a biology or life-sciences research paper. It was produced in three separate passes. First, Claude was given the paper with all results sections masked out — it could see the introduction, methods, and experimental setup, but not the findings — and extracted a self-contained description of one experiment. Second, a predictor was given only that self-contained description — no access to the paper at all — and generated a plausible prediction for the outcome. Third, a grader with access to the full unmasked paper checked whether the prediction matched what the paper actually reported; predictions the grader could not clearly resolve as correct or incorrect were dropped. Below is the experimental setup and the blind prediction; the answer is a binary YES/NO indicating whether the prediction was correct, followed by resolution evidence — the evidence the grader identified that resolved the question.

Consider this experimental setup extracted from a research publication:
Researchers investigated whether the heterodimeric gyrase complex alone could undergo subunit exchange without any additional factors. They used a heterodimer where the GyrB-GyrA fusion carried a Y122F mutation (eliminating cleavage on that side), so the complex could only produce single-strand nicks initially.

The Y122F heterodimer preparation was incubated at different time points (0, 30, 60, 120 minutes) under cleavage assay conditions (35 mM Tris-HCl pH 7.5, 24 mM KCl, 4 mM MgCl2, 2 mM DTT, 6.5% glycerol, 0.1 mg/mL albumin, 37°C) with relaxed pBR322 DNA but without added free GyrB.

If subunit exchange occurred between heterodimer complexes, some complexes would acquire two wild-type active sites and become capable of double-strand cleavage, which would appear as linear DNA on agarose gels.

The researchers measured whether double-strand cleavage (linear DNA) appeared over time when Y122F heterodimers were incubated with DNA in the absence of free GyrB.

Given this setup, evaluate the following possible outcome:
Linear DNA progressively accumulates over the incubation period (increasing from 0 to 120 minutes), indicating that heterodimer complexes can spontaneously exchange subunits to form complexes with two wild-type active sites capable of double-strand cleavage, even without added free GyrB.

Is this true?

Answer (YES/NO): NO